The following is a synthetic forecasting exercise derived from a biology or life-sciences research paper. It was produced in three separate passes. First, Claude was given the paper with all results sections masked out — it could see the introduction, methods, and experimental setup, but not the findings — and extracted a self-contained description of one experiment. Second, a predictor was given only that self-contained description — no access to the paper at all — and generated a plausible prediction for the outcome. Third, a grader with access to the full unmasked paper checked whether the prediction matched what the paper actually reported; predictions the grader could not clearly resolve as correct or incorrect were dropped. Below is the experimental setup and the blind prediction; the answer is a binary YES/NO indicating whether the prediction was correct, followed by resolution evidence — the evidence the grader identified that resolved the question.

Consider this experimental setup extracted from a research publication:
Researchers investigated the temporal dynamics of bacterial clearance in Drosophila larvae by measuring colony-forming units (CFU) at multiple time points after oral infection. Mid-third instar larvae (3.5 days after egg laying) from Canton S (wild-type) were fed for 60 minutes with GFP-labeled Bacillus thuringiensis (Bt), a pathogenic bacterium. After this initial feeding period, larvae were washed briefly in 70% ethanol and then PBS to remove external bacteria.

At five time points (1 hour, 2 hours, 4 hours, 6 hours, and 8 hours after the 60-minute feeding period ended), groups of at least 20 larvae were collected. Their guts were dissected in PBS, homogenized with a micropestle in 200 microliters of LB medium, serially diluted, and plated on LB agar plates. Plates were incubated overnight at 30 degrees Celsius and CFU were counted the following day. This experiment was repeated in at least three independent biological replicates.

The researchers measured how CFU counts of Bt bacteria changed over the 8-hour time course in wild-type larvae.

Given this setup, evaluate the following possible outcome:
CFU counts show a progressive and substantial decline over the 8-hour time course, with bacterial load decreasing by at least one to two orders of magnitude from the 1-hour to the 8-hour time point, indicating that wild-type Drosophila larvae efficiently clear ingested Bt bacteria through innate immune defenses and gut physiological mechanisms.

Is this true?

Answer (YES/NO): YES